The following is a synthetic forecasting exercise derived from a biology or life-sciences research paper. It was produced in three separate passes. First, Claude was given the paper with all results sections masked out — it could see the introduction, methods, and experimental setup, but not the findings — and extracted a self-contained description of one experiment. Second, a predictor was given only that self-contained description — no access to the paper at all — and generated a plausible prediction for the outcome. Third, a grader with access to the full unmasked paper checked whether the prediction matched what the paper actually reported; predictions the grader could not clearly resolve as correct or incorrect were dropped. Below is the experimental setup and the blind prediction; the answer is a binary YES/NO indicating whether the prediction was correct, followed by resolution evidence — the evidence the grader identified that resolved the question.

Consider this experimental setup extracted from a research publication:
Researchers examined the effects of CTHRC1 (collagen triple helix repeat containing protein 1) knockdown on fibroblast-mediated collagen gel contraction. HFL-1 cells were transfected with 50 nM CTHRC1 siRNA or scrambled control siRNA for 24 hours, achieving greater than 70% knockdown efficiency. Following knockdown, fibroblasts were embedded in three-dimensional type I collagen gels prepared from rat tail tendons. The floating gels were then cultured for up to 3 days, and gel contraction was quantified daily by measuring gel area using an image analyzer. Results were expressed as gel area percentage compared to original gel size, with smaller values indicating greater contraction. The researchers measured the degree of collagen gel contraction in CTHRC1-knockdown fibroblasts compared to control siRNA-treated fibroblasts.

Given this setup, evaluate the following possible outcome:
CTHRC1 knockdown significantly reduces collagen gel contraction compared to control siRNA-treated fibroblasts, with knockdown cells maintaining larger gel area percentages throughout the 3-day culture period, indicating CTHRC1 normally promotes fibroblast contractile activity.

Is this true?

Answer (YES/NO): YES